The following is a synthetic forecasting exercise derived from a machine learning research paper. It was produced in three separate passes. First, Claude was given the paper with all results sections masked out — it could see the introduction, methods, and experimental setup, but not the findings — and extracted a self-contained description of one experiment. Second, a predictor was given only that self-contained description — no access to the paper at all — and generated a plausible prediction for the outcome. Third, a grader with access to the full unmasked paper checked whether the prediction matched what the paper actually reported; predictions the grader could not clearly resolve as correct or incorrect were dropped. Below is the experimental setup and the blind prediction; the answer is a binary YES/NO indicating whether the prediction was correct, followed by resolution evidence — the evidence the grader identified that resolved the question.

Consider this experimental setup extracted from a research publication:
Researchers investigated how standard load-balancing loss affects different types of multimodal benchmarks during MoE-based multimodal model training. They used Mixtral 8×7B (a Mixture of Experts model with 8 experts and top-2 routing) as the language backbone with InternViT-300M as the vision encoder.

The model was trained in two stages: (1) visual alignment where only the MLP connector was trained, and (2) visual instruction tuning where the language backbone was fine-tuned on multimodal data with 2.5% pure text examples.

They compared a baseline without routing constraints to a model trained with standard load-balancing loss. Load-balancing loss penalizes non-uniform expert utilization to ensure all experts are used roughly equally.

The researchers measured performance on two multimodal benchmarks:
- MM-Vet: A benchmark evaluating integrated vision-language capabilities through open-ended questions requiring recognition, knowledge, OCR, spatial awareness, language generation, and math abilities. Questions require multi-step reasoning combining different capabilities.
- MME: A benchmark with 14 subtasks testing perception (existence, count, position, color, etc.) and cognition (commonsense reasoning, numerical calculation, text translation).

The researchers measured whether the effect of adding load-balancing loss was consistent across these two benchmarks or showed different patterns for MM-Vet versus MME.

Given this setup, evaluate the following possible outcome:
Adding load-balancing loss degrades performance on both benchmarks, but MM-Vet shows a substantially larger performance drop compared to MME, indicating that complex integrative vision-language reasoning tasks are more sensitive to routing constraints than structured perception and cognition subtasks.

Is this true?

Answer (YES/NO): NO